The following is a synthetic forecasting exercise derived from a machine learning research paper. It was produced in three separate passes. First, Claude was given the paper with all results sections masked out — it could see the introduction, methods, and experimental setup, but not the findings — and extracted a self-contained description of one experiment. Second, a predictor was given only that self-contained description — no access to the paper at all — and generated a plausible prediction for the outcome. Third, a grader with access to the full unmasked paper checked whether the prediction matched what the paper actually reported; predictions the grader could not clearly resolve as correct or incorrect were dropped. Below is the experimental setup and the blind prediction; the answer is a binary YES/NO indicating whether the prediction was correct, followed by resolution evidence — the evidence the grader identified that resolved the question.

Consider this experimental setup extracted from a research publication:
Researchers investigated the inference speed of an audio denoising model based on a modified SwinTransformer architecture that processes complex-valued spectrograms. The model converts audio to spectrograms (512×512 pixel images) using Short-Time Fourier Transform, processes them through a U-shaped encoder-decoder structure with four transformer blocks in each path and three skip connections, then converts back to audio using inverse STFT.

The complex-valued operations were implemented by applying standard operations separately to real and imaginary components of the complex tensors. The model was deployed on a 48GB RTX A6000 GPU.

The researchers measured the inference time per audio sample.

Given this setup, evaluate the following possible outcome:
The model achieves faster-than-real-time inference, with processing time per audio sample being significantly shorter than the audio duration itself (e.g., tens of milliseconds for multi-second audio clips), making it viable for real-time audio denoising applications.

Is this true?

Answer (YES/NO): NO